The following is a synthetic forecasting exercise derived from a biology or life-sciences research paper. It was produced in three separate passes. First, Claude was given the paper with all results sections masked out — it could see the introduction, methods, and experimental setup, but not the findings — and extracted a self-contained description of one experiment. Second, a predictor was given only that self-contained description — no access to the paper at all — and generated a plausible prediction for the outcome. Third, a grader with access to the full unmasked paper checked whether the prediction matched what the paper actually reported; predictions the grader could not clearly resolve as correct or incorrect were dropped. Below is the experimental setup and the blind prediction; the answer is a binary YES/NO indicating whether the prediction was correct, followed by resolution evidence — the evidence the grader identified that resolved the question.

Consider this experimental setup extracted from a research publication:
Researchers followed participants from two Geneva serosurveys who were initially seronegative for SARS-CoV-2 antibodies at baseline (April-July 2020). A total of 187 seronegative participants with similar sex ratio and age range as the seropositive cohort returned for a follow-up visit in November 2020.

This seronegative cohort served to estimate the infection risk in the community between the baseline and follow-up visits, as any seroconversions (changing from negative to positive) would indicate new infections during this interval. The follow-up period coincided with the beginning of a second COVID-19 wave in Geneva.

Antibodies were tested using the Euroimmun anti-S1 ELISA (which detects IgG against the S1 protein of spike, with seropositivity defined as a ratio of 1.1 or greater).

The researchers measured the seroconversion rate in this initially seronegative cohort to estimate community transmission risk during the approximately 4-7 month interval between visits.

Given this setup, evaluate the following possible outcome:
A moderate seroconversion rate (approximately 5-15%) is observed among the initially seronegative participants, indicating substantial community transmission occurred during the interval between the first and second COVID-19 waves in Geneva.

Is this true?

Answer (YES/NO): NO